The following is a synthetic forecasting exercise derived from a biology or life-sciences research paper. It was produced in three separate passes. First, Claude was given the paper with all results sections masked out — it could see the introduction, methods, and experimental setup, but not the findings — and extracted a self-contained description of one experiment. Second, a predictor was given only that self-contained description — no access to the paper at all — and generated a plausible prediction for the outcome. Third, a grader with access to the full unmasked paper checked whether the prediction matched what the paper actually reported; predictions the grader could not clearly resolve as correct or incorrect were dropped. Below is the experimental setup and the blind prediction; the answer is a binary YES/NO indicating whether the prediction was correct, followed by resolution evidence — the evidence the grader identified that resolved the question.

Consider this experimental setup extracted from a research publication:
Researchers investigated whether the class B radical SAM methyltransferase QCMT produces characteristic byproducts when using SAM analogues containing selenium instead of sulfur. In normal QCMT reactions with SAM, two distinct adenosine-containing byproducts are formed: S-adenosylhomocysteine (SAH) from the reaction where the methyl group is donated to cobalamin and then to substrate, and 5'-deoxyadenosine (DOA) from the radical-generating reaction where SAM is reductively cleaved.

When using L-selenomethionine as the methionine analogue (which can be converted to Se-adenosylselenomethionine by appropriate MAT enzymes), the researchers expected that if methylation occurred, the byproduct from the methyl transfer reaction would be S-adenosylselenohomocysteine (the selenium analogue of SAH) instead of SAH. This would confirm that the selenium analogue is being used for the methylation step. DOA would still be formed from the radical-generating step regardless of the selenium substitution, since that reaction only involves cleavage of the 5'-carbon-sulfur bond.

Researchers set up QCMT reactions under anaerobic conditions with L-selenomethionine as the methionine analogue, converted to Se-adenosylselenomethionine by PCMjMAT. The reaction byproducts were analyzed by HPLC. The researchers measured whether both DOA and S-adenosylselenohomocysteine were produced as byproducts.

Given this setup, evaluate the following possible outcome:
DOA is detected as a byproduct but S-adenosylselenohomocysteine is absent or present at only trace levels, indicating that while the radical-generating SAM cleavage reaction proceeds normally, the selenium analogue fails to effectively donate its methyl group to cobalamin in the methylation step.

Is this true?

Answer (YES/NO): NO